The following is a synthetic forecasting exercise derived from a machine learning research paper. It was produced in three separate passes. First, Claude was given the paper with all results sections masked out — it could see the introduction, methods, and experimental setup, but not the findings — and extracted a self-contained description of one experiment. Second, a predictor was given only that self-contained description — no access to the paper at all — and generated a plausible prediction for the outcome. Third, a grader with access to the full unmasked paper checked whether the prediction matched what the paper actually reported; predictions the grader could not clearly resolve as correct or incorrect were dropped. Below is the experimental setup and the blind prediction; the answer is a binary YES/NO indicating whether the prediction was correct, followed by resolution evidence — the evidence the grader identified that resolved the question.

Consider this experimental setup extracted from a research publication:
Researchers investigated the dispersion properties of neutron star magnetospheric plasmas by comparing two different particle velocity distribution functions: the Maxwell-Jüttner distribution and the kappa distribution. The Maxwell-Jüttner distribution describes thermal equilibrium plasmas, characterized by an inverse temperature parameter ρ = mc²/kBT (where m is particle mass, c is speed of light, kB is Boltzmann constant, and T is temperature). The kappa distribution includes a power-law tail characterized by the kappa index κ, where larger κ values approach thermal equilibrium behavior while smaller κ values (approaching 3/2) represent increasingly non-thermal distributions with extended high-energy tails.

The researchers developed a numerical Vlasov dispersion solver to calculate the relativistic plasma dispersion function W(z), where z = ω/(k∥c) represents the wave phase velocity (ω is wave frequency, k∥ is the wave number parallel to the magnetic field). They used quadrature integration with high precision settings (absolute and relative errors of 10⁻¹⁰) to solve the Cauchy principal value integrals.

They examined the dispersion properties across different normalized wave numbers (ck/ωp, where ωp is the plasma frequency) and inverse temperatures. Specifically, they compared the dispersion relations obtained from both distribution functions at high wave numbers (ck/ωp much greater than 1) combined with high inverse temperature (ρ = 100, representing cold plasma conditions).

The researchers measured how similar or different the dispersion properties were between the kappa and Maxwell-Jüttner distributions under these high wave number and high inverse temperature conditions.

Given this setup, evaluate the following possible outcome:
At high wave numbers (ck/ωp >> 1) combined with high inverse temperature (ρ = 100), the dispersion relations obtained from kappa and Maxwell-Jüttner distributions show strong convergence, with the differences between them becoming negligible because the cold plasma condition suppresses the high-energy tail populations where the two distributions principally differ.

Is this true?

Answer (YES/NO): YES